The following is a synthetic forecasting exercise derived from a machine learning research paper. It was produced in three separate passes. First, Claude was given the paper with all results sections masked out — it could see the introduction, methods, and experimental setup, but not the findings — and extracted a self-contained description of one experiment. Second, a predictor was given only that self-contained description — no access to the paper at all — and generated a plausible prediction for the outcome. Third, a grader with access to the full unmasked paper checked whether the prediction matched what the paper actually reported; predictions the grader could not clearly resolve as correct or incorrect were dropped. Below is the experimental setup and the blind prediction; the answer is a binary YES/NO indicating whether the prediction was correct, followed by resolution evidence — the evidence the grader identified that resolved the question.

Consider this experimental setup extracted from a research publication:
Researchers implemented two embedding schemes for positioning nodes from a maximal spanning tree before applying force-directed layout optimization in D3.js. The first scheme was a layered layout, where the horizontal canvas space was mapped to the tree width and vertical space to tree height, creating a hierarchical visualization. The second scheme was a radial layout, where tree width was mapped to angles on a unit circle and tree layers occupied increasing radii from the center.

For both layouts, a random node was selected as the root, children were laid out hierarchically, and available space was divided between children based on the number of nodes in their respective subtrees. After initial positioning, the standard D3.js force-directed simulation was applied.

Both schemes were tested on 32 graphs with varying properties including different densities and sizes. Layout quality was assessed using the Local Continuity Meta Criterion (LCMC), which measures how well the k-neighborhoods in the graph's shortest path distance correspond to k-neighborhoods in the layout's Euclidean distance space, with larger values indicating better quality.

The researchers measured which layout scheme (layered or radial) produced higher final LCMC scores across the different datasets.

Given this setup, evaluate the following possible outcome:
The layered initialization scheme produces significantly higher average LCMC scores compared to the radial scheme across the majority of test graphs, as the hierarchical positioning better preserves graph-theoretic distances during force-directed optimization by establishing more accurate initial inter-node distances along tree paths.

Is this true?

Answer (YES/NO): NO